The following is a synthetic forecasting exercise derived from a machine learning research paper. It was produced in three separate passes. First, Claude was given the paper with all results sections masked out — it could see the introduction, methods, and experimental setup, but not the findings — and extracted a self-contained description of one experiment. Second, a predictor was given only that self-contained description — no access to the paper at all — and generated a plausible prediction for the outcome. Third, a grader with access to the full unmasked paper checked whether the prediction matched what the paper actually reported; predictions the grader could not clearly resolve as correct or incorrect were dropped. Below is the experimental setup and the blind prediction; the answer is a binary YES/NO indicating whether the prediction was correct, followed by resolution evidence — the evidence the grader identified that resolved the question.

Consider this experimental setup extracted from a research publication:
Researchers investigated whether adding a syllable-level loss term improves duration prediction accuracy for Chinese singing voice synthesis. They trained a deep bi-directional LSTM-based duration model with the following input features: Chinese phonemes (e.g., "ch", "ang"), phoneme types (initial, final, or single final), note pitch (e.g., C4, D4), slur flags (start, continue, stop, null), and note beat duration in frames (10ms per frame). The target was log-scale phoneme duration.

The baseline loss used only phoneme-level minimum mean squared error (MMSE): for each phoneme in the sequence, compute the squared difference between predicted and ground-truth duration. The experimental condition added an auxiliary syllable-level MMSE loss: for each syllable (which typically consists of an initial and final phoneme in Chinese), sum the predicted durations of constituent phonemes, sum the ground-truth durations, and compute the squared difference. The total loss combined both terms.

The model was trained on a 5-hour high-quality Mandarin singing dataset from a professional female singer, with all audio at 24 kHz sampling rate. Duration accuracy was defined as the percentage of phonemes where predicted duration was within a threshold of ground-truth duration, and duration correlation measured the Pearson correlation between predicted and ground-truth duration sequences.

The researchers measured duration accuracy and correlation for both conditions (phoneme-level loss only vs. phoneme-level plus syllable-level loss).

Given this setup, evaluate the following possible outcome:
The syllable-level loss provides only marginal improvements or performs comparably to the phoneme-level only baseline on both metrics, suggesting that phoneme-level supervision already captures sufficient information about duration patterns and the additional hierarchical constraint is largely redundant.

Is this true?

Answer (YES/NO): NO